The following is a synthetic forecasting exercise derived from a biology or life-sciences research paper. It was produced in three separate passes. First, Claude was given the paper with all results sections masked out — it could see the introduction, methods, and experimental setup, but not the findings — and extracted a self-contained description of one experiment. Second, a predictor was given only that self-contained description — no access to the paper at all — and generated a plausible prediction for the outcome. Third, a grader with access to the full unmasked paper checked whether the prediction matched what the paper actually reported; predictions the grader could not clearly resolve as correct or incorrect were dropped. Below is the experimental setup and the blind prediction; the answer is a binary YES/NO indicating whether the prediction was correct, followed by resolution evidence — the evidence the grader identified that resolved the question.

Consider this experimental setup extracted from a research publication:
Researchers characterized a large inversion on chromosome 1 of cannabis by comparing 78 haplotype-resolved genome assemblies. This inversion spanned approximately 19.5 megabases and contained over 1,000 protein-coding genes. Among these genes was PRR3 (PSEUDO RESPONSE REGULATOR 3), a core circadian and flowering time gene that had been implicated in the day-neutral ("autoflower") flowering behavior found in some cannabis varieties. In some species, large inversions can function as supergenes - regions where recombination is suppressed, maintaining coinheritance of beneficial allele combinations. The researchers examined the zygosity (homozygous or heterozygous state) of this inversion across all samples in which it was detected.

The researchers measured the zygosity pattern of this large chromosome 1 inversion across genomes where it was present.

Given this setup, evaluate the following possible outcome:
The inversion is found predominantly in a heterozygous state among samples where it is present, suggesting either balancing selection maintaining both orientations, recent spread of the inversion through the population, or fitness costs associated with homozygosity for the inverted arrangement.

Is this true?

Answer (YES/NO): YES